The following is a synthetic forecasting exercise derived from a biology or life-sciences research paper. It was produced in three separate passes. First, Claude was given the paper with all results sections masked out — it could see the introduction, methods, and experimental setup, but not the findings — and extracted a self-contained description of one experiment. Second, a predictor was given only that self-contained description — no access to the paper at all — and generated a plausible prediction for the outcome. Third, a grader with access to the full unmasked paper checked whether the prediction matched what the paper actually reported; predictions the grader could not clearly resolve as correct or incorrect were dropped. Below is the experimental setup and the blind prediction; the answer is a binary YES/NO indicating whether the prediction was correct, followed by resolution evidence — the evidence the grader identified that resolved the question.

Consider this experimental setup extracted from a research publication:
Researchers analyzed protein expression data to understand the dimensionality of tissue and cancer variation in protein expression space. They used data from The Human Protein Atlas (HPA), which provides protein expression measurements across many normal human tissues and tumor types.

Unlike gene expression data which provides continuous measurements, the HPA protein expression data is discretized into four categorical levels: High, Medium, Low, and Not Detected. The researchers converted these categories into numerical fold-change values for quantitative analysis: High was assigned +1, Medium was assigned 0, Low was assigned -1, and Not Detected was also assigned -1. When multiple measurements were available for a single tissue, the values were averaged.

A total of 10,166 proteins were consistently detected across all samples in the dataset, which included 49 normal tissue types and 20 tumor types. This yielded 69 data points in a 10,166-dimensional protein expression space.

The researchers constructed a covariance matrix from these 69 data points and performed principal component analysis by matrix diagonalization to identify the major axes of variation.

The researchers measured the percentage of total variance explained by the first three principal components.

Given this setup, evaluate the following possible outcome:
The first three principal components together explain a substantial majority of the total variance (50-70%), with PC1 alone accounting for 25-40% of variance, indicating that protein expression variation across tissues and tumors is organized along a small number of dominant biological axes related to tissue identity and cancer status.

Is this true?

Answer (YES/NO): NO